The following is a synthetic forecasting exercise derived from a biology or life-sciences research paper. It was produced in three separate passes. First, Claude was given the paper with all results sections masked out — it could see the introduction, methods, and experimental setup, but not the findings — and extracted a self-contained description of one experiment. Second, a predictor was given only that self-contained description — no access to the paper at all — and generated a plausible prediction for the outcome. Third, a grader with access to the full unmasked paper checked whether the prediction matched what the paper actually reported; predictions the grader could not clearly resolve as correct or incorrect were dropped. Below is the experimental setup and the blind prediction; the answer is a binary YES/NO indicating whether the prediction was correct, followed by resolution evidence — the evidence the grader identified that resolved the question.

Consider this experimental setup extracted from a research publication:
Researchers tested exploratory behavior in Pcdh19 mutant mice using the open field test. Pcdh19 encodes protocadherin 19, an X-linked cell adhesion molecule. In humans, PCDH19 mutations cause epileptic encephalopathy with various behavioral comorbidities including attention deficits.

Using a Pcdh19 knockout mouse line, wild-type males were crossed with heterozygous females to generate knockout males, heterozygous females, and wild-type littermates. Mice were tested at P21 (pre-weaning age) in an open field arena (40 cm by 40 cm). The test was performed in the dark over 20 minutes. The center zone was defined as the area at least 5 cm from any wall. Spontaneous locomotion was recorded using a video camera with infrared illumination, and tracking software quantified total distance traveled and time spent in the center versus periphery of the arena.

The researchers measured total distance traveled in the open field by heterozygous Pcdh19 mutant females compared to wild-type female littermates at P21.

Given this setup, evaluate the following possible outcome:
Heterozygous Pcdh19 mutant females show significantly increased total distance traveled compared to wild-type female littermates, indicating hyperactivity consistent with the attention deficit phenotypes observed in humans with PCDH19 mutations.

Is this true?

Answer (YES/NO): NO